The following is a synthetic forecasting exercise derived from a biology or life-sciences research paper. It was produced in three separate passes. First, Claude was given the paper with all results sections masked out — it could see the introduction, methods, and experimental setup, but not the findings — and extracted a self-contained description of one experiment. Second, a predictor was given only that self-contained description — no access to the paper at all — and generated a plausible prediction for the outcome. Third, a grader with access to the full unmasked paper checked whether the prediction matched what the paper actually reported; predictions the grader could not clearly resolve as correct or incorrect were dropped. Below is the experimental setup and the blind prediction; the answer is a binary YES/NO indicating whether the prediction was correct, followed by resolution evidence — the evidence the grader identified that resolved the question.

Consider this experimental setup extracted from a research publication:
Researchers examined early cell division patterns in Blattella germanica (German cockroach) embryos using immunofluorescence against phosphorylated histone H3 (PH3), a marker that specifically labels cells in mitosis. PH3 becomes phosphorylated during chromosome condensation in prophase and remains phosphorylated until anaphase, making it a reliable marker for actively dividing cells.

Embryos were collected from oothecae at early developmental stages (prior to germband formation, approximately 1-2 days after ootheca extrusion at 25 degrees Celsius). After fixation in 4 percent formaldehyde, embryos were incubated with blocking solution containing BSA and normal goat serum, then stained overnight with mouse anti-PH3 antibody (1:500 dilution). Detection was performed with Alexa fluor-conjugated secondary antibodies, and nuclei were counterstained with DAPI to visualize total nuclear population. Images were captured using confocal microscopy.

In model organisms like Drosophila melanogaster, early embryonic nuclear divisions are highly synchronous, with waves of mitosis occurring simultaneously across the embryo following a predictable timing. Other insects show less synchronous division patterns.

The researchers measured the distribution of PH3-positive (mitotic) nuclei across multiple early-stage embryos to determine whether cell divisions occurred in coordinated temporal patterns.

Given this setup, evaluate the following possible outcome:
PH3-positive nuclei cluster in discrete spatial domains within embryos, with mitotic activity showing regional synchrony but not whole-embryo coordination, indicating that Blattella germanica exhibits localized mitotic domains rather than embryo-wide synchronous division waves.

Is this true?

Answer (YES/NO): NO